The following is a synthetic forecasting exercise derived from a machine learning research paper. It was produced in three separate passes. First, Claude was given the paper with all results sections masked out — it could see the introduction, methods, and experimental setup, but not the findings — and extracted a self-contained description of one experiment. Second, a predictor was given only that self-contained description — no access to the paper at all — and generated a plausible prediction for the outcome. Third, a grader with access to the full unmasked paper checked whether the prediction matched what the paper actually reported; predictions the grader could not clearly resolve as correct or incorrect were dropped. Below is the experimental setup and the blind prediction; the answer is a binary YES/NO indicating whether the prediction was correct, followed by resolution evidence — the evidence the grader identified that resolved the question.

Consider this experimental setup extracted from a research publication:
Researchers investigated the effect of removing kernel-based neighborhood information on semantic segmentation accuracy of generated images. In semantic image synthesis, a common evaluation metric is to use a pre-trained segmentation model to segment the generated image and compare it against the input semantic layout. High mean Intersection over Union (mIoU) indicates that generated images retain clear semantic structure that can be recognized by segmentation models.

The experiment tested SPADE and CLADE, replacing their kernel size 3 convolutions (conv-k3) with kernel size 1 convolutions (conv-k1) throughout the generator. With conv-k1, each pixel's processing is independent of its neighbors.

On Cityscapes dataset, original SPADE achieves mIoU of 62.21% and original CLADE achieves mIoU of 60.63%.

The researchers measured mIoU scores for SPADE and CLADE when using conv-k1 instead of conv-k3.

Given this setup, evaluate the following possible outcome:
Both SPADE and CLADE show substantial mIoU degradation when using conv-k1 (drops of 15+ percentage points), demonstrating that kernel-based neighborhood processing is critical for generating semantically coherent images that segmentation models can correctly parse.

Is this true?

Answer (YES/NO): YES